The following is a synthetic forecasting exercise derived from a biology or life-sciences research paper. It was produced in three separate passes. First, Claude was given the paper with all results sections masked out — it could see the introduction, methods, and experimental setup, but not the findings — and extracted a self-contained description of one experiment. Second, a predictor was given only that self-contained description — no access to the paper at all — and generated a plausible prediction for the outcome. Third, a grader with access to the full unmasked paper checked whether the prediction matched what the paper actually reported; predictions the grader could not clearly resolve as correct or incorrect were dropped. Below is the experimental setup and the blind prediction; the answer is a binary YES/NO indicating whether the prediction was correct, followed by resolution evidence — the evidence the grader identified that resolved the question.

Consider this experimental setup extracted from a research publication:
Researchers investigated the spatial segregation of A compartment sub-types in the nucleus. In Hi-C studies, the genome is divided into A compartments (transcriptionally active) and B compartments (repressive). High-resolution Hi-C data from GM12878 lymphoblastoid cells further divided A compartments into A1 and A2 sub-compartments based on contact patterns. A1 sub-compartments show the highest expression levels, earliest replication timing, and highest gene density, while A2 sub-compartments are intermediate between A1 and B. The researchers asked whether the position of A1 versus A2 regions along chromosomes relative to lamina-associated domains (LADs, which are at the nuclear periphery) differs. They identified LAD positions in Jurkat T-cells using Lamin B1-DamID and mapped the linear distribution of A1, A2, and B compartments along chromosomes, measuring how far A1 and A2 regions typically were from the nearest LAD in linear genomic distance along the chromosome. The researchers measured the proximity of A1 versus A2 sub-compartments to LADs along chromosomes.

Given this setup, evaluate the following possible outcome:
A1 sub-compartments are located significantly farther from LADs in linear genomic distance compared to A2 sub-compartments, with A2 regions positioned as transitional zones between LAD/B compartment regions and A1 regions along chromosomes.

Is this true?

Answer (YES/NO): YES